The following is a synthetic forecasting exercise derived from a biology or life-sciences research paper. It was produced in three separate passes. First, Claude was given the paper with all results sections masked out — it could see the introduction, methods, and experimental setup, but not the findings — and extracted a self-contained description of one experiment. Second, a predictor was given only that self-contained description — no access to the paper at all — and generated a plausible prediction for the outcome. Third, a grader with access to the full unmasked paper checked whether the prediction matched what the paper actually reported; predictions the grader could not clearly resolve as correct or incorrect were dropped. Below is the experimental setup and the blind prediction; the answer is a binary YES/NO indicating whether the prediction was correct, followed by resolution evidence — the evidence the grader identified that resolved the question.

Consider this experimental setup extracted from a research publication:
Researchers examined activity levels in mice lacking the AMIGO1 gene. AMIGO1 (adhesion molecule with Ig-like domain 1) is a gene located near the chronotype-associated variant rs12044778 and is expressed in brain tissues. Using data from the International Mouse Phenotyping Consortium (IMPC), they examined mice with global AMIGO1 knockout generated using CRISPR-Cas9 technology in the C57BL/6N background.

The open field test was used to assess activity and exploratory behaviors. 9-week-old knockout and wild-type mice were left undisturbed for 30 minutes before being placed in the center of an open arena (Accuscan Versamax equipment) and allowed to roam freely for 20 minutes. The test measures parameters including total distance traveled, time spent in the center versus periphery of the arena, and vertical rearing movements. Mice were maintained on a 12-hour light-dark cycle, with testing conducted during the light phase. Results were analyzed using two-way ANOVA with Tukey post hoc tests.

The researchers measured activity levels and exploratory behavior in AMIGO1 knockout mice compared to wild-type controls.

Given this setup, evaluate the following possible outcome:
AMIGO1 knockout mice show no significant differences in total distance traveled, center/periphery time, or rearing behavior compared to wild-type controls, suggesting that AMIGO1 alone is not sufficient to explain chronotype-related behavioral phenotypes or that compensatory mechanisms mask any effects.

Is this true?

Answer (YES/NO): NO